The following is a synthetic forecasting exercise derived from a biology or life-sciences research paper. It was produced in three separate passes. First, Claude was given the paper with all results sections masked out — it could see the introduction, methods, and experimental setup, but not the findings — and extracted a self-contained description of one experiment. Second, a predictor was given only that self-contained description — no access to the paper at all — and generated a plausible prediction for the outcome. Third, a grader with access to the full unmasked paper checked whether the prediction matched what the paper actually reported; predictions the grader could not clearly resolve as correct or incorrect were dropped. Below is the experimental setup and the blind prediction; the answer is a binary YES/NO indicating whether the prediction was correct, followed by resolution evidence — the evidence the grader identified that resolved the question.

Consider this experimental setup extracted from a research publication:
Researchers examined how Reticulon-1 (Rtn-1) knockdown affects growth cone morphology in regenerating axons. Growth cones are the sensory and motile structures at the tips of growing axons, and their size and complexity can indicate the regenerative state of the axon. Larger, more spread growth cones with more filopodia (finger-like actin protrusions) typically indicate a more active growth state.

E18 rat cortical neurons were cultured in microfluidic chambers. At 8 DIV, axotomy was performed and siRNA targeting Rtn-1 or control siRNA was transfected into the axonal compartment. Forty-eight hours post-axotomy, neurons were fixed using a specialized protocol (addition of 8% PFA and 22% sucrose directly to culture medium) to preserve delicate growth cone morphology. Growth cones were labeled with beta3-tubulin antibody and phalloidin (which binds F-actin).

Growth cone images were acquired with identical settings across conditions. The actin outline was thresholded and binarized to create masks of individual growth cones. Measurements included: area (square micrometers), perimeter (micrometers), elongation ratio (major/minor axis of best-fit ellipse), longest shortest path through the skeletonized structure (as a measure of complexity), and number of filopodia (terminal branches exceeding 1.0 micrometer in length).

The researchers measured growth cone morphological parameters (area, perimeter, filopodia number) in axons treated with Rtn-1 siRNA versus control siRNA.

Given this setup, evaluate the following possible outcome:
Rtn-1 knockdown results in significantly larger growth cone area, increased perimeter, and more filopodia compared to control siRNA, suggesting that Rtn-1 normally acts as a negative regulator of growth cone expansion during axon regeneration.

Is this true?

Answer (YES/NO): NO